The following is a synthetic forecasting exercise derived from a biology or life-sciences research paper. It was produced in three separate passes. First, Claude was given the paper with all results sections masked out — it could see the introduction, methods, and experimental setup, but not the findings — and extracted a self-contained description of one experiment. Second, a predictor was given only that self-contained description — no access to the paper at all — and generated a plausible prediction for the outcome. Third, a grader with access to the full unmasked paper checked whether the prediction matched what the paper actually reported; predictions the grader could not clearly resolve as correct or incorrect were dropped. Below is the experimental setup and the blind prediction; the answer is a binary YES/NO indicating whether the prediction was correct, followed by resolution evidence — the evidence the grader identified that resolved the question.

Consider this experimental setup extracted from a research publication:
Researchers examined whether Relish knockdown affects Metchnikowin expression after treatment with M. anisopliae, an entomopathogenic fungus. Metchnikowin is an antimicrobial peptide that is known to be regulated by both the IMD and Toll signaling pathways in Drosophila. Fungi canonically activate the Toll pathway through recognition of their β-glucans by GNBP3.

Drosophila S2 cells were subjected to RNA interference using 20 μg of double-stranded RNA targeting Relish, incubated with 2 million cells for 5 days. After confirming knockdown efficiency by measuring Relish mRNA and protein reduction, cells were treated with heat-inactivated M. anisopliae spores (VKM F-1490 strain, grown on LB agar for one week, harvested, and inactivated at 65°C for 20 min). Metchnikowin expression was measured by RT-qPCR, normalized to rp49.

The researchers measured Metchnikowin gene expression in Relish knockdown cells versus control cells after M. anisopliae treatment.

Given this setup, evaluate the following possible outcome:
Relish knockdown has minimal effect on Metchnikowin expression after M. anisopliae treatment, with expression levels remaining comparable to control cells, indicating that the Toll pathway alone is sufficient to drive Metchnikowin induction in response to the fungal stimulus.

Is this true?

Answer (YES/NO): NO